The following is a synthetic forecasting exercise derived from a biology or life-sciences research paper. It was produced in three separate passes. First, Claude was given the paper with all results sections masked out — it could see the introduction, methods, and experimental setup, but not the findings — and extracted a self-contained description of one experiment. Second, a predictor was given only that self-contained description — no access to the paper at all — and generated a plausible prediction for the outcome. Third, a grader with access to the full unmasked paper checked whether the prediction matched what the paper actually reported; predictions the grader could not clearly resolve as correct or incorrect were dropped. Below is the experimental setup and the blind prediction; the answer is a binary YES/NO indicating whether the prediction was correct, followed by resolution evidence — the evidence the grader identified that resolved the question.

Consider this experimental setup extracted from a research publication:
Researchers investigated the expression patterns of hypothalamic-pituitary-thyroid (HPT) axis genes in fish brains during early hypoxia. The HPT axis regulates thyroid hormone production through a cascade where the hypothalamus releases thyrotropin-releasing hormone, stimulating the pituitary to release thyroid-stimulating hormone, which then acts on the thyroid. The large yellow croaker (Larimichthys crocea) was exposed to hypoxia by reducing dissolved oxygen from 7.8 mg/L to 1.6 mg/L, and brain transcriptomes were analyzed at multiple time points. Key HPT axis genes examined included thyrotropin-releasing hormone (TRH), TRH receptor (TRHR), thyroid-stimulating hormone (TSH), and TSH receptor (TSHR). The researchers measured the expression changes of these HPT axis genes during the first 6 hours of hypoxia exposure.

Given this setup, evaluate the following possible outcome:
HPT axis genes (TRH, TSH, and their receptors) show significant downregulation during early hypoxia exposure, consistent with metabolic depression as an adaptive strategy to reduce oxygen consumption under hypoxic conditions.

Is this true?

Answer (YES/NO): YES